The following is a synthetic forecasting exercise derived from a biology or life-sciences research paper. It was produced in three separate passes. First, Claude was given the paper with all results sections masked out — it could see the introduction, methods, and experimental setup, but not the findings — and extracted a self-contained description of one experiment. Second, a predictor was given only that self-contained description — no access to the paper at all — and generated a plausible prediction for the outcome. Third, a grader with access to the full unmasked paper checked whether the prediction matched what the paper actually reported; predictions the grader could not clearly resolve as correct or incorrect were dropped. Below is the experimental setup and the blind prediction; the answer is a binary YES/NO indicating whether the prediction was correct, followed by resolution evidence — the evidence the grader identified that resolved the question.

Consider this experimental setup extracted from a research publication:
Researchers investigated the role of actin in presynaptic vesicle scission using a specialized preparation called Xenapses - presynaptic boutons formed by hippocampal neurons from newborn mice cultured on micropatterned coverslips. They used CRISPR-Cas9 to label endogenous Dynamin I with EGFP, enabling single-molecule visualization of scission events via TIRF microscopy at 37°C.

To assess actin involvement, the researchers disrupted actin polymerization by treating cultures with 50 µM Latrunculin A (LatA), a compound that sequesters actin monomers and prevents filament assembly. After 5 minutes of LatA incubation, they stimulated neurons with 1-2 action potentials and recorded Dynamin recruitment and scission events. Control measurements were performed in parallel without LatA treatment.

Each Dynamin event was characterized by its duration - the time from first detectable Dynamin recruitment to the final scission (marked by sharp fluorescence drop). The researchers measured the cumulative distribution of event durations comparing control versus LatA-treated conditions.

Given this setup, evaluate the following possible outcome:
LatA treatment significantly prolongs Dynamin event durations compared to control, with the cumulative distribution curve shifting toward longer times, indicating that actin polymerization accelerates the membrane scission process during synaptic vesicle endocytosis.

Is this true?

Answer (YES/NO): YES